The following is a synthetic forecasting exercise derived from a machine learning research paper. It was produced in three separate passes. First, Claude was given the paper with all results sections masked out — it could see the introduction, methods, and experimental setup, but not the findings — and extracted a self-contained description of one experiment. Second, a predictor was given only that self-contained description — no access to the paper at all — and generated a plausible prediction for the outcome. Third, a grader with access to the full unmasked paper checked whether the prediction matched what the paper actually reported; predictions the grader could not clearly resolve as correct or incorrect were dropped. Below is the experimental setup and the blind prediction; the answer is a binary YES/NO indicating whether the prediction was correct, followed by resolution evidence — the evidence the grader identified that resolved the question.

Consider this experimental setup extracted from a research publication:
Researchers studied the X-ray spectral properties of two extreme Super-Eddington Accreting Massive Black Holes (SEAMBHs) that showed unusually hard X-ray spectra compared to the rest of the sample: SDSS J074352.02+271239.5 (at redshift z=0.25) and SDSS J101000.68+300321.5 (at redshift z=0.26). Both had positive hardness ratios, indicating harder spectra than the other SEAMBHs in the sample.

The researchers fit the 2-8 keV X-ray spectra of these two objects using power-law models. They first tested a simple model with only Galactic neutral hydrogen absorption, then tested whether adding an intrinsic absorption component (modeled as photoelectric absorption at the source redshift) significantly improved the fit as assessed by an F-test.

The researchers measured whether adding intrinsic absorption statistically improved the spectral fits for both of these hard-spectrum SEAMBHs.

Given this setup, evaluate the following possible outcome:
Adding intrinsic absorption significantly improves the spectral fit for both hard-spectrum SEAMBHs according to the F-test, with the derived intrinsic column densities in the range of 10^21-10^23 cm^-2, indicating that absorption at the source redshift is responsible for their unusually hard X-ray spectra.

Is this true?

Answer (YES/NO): NO